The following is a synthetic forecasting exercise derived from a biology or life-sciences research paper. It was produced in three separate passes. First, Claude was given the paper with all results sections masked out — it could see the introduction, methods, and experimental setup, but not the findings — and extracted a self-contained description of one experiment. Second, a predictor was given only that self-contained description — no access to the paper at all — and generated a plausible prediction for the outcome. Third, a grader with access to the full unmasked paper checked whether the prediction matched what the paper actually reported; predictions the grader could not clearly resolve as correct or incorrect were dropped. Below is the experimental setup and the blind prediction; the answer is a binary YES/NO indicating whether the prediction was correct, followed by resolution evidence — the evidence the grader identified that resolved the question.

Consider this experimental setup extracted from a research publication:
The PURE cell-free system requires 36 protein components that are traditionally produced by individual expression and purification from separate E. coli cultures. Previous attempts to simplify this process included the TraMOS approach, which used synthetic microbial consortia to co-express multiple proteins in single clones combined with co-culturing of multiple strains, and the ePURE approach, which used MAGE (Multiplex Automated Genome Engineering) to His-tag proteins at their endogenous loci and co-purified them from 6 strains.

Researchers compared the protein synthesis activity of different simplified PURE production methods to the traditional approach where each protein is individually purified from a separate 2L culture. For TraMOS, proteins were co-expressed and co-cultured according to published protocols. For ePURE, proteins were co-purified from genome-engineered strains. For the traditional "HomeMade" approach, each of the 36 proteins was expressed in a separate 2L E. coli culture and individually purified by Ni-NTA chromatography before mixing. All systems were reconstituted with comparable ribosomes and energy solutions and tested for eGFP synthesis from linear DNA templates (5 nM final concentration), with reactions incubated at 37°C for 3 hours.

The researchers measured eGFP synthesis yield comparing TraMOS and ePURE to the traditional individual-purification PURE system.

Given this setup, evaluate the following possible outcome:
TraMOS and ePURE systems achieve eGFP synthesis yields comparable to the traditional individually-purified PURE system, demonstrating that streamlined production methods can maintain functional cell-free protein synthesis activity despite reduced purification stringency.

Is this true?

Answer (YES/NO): NO